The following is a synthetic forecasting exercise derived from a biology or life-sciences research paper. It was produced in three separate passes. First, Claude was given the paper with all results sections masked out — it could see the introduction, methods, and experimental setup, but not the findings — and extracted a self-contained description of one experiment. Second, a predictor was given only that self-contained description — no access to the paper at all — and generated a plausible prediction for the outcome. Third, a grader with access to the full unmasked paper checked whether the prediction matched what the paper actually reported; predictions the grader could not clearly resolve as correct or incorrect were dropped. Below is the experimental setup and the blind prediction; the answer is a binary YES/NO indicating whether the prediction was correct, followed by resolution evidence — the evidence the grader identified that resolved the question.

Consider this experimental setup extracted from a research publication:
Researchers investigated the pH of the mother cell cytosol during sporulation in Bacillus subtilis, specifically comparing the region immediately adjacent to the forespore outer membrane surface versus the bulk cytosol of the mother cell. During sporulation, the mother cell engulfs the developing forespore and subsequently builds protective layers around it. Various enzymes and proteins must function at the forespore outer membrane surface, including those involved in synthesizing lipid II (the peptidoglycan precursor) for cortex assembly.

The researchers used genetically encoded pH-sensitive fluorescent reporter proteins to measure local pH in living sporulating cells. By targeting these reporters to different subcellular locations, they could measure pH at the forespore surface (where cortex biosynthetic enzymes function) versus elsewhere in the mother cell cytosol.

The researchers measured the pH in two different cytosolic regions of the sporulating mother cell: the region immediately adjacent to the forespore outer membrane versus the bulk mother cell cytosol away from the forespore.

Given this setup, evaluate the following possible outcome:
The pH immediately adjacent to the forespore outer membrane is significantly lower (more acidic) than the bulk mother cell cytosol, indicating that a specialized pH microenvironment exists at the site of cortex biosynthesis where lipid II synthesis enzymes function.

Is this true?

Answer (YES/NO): YES